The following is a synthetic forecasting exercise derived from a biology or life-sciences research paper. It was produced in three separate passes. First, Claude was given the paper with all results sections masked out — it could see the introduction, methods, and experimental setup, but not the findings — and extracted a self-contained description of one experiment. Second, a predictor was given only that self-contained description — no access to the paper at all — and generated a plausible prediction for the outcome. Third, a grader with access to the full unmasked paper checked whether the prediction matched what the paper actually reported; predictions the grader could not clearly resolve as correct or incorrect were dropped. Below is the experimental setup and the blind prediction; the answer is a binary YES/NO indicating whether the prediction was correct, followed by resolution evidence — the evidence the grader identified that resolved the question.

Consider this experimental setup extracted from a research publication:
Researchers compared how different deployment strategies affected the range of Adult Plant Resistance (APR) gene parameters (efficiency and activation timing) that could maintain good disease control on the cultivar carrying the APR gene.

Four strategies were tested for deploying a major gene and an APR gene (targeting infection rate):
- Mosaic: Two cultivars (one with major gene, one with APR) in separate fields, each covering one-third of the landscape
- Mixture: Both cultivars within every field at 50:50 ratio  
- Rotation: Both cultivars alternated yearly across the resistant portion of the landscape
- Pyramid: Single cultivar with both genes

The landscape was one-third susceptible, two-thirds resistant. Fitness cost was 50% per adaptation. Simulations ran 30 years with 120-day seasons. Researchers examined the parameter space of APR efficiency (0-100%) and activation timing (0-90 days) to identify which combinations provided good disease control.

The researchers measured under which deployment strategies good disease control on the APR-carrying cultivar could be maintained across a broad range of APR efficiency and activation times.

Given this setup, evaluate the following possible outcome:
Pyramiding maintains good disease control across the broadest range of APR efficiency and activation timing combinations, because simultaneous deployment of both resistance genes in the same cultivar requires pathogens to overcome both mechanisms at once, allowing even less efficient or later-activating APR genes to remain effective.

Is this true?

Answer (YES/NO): NO